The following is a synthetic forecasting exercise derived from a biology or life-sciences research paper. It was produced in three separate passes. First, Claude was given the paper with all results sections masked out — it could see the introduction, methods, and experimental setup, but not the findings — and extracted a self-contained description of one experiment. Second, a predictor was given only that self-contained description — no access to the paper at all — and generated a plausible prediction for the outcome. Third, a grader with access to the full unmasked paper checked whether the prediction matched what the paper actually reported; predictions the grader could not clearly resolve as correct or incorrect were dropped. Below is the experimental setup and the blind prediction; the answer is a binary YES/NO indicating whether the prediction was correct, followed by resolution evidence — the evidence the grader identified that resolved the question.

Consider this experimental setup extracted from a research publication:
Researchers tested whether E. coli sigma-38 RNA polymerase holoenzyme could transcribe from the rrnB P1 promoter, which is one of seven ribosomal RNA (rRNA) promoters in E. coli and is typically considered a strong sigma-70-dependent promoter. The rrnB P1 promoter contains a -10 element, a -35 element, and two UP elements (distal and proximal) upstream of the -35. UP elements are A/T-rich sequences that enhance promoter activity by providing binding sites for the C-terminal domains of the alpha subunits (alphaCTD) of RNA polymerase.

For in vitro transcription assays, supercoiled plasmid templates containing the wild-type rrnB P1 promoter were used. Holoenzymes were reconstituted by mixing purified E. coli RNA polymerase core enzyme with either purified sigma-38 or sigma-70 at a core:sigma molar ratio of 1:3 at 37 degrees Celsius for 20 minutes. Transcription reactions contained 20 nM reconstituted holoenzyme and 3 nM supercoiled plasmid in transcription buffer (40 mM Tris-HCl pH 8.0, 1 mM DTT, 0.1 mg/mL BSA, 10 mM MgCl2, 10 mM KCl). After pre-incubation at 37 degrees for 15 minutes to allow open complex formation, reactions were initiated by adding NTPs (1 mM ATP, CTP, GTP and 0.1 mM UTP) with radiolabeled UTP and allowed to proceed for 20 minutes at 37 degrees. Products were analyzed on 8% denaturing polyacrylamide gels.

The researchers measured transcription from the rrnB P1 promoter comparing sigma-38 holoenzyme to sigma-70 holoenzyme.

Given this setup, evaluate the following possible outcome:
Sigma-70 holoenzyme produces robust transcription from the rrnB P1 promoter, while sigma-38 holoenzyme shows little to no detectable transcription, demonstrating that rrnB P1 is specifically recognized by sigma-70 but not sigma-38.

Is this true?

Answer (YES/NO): NO